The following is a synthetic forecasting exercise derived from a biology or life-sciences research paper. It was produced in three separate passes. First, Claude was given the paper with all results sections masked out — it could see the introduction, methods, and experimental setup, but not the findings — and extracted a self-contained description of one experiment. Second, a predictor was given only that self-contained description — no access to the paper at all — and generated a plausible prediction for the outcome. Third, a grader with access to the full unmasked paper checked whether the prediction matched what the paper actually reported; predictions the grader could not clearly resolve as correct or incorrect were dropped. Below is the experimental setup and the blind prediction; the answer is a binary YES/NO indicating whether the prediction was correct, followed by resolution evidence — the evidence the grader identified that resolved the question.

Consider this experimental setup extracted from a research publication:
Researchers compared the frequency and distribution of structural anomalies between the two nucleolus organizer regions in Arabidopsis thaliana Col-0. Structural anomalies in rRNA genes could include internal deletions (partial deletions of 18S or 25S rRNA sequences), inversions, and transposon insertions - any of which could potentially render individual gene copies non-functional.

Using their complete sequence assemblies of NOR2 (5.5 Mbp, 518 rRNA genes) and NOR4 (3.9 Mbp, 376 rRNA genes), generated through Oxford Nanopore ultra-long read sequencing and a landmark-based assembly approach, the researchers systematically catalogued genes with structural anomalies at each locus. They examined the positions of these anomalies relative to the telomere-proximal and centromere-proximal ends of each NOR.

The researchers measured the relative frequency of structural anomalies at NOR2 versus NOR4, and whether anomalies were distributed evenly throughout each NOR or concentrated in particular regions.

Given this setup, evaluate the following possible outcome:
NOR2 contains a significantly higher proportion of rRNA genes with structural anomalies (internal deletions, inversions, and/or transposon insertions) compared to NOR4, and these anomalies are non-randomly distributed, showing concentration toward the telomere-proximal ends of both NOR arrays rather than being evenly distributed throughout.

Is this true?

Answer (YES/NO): NO